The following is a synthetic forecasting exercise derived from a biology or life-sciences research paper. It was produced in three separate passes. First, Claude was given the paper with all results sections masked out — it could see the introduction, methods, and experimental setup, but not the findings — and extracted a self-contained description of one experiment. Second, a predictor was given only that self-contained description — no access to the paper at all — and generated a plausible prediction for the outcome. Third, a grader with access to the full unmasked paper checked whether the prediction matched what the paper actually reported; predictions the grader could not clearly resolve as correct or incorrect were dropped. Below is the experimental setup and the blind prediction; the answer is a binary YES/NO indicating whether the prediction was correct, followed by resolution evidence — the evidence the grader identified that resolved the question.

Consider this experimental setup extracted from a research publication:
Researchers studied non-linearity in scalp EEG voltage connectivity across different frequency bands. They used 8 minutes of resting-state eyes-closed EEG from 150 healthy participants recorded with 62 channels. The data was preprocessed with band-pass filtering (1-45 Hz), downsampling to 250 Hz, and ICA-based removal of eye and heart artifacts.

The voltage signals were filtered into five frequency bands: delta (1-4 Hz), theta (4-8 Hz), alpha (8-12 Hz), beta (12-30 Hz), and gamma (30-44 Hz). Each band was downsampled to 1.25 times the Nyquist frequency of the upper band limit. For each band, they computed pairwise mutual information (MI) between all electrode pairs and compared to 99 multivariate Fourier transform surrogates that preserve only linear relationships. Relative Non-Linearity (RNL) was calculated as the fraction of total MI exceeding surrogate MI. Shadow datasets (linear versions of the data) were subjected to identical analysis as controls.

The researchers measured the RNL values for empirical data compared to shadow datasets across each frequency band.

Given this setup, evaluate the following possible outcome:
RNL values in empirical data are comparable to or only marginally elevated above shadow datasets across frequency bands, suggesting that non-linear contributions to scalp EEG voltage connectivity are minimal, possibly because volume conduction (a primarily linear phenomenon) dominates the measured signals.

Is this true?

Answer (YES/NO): YES